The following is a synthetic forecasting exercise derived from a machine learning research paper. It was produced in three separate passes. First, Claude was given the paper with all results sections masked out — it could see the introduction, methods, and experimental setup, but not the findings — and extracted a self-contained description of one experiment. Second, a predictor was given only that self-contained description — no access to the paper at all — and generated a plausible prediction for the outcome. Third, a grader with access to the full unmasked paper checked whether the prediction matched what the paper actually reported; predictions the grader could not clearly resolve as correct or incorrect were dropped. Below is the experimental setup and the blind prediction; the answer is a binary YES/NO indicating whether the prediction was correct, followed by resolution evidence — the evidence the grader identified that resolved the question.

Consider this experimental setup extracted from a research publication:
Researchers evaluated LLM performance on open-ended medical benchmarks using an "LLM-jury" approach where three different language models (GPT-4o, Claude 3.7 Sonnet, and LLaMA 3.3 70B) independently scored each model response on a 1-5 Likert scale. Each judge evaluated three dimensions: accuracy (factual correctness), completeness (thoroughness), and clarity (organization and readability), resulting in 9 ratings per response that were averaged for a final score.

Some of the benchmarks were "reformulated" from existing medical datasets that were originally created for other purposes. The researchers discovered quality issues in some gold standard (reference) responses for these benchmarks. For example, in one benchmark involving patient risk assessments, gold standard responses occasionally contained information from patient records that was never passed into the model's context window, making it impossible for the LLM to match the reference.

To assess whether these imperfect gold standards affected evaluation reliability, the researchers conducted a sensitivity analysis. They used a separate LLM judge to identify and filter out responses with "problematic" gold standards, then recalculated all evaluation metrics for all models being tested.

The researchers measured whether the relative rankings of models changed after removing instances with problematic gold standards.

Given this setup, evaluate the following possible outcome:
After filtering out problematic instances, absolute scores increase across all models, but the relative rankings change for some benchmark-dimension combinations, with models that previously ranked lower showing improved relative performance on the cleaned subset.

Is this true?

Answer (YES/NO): NO